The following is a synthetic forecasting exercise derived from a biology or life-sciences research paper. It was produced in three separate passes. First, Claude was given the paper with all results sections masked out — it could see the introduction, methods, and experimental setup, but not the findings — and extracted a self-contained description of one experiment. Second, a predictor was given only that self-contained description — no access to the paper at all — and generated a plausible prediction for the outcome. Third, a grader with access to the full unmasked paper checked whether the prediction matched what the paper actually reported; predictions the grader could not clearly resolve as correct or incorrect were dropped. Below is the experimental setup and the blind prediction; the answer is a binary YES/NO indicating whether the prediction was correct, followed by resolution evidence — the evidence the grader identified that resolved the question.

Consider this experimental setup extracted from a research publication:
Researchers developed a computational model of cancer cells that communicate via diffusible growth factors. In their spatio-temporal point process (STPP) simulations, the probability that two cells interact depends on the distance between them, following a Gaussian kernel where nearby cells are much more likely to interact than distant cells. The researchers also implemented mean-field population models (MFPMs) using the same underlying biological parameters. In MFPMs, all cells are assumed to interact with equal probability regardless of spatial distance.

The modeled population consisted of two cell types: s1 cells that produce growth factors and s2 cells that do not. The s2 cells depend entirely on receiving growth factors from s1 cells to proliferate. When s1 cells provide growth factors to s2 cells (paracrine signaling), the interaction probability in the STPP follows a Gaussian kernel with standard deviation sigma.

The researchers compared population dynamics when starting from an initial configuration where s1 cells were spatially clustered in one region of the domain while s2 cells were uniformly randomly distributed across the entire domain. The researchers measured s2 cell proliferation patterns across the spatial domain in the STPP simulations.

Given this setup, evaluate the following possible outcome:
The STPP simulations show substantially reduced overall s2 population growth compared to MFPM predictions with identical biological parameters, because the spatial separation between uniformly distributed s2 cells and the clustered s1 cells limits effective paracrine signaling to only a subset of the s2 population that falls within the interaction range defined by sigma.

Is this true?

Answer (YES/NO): NO